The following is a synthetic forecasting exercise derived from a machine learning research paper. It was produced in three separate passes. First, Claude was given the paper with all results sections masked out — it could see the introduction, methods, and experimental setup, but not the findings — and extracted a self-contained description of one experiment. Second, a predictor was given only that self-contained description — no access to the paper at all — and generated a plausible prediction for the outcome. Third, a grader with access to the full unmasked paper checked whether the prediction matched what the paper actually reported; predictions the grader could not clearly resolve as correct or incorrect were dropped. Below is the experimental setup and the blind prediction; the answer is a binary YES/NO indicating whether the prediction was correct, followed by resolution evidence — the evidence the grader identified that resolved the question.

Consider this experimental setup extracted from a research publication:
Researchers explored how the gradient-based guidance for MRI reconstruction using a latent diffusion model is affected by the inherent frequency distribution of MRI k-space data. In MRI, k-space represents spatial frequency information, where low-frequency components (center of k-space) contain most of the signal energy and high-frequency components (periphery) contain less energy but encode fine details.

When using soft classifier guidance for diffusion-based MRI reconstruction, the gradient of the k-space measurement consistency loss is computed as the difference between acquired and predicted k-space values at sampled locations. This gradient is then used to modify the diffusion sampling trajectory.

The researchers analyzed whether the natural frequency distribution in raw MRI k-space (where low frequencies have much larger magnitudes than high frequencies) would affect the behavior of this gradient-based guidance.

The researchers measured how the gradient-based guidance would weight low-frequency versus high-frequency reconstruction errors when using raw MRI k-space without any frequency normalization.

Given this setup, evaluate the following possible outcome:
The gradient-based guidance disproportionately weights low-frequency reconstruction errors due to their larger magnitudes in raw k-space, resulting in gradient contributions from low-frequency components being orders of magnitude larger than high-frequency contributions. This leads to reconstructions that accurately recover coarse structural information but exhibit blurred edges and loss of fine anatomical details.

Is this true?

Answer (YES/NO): YES